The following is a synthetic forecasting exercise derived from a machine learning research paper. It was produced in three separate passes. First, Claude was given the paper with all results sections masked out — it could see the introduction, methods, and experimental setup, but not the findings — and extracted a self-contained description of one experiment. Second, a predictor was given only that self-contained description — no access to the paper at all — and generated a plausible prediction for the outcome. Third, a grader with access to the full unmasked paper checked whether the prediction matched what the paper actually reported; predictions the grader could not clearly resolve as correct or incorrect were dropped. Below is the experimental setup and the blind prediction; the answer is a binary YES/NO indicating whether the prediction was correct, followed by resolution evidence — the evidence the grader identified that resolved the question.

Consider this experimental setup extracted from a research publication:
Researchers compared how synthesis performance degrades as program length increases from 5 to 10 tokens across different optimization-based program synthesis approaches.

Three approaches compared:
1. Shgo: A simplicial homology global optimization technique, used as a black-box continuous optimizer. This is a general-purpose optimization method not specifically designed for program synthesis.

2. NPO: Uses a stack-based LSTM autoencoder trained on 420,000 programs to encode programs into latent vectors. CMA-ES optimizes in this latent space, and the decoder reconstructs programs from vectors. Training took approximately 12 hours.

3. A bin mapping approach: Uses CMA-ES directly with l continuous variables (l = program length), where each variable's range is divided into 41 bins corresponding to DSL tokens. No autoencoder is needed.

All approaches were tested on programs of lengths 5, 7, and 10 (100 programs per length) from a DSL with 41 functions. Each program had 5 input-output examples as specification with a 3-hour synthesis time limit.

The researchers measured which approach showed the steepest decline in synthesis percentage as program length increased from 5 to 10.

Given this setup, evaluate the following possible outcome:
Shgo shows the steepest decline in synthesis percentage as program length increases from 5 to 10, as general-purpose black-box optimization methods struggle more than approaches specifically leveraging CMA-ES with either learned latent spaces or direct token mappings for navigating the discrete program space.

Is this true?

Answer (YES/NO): YES